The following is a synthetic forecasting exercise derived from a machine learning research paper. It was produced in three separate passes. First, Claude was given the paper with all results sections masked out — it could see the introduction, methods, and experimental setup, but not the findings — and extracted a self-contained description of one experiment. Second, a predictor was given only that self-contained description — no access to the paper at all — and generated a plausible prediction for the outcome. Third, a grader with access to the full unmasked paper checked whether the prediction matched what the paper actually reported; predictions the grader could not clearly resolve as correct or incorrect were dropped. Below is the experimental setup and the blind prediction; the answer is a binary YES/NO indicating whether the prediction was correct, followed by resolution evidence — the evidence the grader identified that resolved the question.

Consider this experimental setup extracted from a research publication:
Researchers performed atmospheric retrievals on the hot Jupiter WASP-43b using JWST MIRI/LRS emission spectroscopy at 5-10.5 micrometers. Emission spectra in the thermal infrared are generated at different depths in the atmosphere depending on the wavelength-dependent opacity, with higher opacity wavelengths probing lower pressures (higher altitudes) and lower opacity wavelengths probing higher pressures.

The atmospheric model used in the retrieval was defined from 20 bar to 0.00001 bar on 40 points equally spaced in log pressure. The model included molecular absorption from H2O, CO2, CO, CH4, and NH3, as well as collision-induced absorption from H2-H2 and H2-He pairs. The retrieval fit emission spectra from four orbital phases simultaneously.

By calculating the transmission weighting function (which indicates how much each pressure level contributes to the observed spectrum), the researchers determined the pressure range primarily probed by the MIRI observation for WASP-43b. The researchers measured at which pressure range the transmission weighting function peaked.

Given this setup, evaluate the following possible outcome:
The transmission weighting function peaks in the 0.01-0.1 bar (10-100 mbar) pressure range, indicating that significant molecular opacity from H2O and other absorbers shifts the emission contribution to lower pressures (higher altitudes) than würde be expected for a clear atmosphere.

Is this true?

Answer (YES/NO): NO